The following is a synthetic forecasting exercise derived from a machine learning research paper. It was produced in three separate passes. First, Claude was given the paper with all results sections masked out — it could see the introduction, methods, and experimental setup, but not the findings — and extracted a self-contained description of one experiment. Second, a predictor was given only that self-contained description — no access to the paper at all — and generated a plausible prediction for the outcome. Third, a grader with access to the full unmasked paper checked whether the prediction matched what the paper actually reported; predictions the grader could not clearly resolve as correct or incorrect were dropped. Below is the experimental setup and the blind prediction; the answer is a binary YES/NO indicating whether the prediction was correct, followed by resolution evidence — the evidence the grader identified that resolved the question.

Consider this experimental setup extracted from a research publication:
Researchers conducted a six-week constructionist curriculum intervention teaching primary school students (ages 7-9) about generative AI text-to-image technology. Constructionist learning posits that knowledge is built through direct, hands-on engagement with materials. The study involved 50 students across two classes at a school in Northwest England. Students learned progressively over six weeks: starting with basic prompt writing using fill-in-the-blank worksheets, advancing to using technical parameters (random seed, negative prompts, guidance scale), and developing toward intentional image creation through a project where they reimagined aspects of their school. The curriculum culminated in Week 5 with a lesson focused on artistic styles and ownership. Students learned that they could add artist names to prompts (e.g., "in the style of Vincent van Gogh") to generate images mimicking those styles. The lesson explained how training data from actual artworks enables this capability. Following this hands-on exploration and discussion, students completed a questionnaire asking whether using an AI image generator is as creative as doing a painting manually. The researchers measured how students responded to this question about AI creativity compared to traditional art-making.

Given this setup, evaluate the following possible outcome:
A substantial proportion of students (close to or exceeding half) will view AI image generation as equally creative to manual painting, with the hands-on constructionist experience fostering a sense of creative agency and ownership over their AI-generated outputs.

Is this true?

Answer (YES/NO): YES